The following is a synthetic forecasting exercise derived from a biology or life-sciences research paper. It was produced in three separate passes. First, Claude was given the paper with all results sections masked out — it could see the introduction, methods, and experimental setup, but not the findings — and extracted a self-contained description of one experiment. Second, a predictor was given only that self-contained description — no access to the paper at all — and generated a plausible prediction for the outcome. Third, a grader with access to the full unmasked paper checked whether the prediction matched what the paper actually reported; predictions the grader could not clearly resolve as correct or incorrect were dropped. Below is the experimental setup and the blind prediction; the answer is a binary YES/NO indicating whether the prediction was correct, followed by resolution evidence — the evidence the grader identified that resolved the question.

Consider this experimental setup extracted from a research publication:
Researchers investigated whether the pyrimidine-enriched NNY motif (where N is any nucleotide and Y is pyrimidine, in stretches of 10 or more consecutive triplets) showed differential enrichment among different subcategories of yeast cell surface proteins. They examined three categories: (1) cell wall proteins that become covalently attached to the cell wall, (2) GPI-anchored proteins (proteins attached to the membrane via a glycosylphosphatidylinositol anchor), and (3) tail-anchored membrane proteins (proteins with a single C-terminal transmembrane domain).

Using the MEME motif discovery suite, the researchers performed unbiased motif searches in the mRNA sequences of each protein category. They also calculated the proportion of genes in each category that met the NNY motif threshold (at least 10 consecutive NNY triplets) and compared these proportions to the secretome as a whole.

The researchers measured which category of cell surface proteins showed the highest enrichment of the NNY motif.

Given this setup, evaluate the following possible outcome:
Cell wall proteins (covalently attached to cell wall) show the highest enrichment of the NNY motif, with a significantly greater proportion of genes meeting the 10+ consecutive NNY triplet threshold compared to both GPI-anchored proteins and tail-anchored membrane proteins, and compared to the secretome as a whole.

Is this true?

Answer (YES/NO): YES